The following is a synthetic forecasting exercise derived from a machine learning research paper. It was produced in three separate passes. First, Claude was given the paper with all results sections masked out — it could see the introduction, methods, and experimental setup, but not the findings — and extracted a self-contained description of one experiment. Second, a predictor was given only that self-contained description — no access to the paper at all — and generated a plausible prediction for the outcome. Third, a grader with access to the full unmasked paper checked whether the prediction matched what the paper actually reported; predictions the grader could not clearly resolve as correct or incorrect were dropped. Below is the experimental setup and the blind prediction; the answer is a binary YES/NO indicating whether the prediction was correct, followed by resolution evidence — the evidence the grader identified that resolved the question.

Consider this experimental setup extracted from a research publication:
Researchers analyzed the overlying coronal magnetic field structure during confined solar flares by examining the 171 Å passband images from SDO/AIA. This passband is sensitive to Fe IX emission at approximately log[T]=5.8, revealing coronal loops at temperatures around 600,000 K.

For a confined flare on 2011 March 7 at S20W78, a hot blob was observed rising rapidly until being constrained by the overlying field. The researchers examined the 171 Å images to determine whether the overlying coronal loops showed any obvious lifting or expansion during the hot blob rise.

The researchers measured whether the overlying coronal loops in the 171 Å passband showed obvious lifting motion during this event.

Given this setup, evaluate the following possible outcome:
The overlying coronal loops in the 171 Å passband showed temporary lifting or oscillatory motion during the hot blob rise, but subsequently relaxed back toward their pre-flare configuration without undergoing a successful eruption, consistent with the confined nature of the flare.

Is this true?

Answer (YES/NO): NO